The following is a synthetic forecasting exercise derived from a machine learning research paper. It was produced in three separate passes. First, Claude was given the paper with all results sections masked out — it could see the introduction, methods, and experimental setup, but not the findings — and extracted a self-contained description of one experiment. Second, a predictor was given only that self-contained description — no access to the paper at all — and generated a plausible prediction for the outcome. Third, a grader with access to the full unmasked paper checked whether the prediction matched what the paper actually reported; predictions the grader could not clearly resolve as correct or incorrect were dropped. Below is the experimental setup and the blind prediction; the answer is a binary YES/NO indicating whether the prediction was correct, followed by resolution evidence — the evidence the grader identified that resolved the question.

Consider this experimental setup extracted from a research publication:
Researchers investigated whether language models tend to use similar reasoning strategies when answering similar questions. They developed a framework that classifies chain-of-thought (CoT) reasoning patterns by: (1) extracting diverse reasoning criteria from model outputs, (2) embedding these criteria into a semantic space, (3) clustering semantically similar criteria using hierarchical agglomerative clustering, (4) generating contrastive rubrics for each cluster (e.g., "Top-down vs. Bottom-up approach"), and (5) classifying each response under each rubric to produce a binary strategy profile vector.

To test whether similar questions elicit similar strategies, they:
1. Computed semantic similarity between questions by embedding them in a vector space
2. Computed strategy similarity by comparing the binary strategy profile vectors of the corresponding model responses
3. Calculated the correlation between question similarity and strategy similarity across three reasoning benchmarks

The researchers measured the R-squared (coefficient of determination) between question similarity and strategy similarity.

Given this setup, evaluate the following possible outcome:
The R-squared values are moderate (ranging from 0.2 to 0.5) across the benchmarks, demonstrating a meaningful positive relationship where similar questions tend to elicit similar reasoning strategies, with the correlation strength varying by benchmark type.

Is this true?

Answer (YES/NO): NO